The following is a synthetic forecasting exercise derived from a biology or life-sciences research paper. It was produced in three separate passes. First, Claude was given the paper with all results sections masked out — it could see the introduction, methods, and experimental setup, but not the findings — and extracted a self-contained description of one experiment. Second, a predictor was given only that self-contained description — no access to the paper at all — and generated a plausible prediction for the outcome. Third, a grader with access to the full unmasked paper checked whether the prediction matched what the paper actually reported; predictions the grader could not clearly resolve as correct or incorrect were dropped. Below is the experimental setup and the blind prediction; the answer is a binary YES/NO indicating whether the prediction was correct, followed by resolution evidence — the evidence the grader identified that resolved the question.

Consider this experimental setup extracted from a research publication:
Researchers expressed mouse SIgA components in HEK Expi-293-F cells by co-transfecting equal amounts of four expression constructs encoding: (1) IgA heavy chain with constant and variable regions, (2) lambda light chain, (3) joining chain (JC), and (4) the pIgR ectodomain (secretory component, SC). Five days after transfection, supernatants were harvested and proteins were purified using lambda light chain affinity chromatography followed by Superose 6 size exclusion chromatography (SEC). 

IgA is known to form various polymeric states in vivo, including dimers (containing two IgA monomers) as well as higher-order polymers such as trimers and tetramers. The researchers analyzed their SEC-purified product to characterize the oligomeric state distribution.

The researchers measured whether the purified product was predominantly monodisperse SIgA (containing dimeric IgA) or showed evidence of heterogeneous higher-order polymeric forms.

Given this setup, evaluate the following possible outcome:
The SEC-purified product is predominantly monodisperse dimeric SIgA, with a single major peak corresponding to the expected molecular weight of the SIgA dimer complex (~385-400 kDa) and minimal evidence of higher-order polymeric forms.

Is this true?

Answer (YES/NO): YES